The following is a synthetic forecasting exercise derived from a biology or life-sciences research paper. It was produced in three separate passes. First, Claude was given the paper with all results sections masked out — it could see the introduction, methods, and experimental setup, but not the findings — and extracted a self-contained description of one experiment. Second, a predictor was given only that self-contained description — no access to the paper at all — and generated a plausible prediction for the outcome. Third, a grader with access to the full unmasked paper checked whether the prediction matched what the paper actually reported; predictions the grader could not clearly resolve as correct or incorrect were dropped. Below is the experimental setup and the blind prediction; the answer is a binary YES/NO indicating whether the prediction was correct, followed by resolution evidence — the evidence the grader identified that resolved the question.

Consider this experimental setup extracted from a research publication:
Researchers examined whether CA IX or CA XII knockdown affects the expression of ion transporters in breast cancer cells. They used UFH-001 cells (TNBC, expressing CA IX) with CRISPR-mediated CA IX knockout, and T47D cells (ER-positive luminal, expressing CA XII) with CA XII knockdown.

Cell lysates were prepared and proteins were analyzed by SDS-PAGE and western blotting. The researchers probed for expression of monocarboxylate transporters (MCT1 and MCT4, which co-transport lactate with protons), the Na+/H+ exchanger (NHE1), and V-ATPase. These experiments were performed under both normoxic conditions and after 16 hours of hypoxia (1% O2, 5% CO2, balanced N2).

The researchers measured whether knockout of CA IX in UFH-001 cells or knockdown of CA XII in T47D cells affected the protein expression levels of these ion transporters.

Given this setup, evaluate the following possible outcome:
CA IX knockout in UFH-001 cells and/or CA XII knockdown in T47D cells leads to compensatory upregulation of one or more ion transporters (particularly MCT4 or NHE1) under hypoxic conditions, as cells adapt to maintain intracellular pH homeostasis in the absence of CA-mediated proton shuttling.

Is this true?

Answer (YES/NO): NO